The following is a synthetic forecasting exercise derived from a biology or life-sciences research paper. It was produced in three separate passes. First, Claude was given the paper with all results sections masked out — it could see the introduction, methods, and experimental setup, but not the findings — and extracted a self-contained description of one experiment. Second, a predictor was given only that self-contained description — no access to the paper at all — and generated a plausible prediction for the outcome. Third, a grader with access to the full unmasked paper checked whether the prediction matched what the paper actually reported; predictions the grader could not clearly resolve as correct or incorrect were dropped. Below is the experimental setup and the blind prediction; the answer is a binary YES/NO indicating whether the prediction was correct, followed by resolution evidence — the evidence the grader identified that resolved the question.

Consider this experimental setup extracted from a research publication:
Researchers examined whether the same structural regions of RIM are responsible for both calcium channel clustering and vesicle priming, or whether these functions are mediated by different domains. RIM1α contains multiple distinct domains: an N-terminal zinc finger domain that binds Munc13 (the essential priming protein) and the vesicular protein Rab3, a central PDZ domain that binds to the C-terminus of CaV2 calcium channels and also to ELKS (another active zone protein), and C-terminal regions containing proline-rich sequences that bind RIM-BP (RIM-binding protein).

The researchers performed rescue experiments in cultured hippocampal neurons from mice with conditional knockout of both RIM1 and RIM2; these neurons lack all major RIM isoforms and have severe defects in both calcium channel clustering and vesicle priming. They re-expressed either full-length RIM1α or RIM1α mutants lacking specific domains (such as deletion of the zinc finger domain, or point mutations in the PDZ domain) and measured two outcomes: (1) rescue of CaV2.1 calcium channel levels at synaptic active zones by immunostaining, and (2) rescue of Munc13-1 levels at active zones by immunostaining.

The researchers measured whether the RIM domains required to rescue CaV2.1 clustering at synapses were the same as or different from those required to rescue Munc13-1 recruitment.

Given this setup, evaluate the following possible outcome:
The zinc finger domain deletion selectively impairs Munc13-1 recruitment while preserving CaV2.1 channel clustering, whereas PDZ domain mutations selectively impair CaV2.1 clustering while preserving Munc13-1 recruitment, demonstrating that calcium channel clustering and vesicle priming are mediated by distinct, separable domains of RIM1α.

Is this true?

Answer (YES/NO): YES